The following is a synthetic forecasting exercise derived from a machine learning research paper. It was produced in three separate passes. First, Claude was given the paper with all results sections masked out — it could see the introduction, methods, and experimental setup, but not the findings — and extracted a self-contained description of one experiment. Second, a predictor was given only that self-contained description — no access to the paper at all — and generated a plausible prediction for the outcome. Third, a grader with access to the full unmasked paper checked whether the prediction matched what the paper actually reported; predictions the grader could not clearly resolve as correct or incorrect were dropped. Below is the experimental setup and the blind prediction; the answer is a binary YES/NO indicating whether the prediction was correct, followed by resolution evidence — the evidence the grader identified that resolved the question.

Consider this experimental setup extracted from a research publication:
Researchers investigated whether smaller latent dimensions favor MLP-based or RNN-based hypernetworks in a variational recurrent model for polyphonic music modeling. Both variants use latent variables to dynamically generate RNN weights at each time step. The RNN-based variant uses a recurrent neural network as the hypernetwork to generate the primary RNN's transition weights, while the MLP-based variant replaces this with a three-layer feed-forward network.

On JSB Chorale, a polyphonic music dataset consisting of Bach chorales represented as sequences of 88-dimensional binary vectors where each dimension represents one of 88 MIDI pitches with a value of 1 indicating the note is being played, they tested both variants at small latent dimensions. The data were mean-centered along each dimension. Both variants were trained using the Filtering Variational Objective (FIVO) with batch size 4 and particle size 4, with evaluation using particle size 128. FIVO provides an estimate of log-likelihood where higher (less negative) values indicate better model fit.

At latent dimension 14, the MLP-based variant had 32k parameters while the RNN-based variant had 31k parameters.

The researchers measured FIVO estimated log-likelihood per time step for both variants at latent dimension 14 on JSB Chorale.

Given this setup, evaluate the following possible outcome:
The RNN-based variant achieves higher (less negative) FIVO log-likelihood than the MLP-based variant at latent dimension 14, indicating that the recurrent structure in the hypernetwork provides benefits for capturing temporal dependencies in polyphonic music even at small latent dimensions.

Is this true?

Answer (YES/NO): NO